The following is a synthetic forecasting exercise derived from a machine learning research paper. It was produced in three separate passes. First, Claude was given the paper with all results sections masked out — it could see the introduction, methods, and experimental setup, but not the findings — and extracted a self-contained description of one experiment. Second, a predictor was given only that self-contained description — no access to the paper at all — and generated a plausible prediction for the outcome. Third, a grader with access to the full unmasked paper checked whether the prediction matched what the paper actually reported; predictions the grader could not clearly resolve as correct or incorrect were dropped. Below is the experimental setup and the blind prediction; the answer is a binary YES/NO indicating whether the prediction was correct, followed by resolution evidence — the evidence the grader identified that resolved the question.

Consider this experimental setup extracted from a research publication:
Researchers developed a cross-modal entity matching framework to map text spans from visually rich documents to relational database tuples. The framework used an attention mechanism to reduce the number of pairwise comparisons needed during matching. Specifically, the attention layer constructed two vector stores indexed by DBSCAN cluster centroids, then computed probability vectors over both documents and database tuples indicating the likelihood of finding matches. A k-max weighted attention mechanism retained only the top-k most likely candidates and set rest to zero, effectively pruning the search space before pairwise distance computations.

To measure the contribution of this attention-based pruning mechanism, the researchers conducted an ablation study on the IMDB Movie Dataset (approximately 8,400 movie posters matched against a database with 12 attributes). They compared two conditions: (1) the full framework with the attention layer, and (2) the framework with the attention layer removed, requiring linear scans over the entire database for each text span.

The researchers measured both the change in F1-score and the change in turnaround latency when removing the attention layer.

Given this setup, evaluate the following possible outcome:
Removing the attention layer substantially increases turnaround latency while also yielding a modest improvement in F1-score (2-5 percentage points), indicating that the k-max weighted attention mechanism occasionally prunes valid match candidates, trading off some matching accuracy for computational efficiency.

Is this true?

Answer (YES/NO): NO